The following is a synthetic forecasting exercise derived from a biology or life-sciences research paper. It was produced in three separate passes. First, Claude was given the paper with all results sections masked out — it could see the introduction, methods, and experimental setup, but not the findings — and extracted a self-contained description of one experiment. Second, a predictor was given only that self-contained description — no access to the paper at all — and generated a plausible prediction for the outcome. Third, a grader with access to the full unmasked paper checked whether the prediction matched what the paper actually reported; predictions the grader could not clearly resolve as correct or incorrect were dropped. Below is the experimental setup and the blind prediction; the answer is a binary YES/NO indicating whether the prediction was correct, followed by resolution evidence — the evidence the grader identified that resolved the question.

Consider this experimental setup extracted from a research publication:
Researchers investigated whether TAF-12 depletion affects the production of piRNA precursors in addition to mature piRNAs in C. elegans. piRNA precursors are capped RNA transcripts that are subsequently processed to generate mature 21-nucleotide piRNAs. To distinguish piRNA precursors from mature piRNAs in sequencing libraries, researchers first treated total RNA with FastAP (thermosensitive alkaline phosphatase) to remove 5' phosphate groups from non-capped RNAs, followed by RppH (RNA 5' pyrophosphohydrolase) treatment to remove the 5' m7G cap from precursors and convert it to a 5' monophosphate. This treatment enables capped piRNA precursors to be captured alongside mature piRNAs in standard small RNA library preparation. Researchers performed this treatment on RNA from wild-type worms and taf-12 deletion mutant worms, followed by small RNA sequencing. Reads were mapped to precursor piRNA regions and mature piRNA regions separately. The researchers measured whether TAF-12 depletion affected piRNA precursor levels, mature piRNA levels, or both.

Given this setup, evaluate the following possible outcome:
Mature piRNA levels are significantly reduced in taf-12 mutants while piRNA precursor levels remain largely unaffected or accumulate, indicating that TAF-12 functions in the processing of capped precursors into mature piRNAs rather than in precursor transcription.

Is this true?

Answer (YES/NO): NO